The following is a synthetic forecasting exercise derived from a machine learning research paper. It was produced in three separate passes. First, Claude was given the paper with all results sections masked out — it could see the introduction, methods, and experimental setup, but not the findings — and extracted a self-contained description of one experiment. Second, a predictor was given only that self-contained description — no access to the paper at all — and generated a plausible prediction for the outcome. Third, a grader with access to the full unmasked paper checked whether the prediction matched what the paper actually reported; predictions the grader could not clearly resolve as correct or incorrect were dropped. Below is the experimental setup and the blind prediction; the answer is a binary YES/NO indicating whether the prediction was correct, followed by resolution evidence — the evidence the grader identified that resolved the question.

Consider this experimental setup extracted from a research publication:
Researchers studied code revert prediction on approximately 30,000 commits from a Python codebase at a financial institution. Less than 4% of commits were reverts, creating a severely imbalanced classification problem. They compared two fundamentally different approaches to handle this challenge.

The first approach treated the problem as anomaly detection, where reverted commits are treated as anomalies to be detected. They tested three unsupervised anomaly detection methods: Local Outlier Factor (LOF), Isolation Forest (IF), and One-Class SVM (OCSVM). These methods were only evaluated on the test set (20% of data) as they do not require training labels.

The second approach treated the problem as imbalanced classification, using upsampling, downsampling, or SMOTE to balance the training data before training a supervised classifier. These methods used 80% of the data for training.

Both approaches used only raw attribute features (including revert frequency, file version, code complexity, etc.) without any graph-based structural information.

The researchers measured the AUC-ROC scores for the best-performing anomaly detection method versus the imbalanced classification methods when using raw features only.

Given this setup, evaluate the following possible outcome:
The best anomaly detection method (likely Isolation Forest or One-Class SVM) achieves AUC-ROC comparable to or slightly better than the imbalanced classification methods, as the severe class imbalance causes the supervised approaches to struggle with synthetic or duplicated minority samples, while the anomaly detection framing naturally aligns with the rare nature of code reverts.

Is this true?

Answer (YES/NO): NO